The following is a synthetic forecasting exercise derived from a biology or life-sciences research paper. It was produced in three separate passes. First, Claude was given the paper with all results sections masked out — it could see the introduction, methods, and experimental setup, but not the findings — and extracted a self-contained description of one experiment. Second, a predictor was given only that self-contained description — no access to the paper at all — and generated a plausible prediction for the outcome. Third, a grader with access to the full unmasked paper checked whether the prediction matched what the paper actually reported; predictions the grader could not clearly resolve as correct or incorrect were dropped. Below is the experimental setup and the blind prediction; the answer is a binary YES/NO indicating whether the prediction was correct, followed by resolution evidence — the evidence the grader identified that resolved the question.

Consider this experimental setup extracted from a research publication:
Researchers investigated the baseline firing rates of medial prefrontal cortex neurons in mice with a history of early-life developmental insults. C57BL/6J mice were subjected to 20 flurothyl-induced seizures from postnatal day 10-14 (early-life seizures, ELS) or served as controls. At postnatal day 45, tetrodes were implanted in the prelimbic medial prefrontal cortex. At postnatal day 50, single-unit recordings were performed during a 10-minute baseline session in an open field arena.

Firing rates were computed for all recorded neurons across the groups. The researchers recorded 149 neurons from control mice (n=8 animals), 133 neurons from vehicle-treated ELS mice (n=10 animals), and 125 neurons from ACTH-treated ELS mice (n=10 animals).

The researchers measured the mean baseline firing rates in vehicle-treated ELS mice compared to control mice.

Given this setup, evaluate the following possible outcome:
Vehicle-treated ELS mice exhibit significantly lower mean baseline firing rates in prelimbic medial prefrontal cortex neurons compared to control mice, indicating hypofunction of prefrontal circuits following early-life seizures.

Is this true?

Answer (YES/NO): YES